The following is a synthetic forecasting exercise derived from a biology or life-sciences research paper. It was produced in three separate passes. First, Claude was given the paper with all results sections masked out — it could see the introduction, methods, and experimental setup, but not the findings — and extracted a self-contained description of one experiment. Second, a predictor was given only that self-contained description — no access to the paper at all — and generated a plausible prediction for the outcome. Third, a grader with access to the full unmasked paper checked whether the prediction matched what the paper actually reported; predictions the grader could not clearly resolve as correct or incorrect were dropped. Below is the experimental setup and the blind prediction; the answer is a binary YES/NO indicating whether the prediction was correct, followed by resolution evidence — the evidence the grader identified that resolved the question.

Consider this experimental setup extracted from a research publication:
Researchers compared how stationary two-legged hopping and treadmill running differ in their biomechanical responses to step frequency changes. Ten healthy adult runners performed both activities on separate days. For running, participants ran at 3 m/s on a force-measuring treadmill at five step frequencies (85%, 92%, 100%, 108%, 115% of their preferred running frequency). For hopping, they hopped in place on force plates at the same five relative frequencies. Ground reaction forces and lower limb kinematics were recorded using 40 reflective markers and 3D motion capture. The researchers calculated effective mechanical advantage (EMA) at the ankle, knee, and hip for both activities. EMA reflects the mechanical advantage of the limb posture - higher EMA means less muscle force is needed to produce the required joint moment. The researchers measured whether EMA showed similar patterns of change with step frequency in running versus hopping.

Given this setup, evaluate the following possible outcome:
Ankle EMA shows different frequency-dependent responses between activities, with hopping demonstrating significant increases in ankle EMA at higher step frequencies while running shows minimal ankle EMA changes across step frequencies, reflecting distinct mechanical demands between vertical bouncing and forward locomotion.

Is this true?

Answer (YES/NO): NO